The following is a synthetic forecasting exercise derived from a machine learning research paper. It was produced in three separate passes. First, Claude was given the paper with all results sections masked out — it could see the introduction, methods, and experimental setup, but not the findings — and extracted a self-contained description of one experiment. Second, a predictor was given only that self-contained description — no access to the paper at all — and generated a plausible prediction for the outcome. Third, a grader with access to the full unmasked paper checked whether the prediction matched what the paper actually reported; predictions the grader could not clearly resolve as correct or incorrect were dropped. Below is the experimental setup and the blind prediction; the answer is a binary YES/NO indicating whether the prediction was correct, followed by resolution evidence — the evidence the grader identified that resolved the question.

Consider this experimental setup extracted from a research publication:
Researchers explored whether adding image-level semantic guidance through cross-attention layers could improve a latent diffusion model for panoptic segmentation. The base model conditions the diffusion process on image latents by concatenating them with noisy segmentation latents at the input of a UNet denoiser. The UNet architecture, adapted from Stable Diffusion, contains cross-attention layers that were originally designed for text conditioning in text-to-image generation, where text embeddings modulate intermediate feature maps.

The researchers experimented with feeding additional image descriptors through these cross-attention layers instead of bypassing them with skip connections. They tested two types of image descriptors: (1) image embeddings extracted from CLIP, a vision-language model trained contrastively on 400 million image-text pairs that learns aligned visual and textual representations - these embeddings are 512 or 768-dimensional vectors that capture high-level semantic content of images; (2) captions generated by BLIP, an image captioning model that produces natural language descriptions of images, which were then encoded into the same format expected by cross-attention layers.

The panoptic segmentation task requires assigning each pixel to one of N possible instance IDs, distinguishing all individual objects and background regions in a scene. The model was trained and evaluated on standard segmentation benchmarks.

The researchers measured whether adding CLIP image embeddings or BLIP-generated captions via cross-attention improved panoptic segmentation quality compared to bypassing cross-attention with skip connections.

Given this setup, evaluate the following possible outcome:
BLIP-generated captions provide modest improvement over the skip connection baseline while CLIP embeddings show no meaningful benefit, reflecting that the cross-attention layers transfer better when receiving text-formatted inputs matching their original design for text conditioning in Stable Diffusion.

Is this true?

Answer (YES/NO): NO